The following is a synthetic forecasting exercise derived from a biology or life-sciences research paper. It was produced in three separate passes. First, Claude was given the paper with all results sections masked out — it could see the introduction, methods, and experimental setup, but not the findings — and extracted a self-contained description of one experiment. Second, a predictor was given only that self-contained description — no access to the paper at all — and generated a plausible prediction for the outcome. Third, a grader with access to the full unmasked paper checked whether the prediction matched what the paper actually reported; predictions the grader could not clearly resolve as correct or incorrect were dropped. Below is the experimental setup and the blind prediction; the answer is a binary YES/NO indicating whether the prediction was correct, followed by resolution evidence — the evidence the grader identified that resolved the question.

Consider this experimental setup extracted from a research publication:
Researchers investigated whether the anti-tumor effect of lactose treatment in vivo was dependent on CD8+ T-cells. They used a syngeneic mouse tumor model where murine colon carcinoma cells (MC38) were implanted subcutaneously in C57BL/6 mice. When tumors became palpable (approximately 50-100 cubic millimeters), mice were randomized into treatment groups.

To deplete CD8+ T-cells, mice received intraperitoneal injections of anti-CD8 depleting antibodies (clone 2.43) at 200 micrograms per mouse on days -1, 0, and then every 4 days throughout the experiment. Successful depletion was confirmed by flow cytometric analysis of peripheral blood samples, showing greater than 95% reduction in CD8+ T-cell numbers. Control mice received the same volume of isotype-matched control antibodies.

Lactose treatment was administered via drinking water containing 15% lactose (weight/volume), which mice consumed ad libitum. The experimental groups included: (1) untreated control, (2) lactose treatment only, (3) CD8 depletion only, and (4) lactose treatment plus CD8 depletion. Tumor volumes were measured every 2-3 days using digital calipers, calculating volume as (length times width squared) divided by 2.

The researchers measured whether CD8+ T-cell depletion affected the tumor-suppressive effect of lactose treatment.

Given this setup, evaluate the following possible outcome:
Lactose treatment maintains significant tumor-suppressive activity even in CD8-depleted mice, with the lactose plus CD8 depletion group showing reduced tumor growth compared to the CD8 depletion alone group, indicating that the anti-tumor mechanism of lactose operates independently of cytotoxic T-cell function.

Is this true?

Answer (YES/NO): NO